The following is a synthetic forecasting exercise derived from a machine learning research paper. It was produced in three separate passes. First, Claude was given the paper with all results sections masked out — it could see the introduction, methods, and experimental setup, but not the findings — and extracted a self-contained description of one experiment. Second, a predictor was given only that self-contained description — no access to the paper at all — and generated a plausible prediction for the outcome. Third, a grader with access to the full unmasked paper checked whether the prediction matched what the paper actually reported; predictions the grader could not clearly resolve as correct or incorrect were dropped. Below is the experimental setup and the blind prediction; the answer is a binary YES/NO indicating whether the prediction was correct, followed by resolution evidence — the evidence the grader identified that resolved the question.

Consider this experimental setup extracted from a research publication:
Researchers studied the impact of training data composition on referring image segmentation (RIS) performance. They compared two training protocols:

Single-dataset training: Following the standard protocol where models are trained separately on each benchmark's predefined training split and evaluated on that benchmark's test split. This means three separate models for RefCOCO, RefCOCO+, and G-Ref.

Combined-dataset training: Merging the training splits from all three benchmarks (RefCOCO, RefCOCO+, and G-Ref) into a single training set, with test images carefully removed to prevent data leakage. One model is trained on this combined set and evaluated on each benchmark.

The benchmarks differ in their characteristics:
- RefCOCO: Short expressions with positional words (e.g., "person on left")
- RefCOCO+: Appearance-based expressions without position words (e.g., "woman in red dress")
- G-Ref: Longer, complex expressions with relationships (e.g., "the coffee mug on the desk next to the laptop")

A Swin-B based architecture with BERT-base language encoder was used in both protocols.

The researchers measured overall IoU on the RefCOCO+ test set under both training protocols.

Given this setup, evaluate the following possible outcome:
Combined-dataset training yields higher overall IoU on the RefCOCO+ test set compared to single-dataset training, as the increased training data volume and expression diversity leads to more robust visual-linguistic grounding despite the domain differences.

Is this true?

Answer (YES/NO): YES